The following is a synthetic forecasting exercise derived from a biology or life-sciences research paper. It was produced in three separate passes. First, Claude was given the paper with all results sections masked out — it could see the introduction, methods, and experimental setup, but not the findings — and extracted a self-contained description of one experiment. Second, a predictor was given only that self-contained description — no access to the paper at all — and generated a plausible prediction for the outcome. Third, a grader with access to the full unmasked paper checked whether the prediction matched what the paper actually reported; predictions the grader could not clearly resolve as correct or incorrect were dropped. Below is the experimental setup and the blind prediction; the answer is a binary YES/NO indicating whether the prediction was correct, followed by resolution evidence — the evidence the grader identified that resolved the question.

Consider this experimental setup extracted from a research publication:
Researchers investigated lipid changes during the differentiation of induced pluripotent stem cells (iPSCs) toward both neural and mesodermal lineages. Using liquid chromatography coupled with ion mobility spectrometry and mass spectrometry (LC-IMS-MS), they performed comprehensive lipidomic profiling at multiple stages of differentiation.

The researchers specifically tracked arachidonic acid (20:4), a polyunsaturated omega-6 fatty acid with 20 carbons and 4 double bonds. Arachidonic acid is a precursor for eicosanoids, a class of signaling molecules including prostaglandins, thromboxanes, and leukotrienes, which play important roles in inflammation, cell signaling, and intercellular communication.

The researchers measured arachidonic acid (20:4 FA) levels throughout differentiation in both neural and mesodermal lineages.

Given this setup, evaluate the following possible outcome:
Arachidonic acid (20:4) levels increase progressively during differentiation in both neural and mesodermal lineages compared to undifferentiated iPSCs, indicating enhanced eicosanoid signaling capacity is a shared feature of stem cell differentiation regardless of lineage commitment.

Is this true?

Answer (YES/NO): NO